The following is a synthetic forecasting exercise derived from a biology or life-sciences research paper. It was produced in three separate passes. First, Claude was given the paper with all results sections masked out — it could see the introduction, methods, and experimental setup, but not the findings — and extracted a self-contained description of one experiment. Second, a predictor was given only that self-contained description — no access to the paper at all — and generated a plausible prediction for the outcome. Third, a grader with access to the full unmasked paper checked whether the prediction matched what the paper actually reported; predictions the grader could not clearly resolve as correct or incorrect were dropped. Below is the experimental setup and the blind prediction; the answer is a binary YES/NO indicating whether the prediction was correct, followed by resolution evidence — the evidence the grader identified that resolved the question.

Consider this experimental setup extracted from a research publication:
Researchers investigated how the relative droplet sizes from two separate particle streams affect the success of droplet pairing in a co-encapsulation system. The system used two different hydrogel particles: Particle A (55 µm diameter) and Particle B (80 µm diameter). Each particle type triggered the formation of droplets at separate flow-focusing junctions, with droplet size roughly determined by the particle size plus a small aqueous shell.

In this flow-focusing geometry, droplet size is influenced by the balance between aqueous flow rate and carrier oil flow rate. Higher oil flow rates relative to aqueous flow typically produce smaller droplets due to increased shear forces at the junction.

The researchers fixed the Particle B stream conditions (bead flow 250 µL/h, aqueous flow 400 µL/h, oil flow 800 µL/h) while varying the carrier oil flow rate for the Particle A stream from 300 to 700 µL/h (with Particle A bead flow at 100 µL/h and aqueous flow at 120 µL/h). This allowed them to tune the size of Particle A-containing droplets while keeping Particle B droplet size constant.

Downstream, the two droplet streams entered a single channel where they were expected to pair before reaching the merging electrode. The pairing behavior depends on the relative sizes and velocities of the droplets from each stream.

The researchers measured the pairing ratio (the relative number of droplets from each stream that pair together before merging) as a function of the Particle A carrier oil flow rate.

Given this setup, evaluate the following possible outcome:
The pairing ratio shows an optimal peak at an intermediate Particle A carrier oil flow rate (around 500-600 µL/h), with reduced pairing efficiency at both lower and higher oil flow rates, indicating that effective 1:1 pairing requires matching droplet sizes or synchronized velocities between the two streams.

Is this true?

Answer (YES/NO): YES